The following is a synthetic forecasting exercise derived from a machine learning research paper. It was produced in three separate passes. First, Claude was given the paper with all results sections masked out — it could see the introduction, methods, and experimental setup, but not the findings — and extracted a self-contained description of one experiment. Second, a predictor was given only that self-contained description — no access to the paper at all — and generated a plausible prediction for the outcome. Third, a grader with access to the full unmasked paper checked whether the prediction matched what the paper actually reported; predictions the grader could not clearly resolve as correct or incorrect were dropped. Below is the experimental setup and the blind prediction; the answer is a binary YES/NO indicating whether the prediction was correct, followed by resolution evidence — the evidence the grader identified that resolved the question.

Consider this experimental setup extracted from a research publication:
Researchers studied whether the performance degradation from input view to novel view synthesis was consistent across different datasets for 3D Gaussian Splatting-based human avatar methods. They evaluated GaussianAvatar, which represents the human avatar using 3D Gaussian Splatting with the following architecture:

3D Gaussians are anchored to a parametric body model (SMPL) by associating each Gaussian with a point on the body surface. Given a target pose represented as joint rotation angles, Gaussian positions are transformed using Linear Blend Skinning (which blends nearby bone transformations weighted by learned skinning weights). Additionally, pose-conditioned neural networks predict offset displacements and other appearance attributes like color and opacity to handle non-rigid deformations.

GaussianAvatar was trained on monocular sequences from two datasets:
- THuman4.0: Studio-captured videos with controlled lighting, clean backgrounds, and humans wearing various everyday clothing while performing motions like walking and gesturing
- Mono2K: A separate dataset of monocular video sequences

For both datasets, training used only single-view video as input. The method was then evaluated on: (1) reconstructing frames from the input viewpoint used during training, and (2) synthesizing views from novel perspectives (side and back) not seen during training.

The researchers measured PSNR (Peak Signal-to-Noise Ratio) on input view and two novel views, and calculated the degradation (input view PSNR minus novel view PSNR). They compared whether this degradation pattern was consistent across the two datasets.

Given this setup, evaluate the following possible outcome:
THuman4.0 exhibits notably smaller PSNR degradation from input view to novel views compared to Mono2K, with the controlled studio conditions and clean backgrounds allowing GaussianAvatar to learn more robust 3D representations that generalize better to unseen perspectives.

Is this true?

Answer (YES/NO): NO